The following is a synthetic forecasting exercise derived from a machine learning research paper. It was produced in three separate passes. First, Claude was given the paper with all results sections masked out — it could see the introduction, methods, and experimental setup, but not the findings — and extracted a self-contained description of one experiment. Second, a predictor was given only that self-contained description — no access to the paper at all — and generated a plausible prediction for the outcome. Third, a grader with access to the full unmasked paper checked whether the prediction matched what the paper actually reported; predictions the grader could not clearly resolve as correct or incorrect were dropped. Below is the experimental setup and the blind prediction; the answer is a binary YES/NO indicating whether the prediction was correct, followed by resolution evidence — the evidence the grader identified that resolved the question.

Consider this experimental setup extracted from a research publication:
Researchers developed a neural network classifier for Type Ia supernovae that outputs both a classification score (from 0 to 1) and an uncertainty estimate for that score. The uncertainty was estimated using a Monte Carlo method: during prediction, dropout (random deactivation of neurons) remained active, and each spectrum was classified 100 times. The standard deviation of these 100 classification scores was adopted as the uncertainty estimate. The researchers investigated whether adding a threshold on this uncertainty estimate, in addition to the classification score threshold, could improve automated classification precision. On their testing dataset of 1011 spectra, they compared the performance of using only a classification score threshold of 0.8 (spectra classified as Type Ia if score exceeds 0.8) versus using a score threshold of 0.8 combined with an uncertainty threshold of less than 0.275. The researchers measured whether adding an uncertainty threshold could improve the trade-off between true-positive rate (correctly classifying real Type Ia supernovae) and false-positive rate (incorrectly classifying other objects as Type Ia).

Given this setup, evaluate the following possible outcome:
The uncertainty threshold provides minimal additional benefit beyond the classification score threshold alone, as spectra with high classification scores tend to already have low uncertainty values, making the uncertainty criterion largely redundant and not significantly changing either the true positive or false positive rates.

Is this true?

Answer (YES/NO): YES